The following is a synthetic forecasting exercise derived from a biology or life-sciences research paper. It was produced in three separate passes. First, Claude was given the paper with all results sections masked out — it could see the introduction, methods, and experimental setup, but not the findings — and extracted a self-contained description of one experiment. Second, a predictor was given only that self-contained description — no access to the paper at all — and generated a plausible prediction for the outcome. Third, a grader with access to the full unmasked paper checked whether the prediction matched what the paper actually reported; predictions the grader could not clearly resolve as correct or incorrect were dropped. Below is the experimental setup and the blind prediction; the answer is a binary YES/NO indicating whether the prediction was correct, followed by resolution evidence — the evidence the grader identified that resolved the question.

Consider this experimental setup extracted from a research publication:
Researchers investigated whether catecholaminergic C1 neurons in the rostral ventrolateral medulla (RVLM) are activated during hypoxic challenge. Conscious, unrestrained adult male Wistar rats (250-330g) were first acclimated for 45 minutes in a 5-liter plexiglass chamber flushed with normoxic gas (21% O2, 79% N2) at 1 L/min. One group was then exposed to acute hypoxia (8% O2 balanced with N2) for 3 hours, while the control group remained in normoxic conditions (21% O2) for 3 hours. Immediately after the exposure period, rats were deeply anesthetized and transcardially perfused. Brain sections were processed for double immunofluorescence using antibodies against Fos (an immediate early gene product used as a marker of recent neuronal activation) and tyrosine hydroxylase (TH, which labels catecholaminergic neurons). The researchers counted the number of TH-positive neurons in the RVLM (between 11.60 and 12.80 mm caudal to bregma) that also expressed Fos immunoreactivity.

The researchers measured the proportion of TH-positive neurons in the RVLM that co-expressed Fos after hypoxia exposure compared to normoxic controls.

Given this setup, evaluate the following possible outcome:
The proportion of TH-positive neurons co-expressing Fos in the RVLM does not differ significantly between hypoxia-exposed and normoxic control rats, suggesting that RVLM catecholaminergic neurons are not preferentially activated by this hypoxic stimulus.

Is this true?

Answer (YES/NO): NO